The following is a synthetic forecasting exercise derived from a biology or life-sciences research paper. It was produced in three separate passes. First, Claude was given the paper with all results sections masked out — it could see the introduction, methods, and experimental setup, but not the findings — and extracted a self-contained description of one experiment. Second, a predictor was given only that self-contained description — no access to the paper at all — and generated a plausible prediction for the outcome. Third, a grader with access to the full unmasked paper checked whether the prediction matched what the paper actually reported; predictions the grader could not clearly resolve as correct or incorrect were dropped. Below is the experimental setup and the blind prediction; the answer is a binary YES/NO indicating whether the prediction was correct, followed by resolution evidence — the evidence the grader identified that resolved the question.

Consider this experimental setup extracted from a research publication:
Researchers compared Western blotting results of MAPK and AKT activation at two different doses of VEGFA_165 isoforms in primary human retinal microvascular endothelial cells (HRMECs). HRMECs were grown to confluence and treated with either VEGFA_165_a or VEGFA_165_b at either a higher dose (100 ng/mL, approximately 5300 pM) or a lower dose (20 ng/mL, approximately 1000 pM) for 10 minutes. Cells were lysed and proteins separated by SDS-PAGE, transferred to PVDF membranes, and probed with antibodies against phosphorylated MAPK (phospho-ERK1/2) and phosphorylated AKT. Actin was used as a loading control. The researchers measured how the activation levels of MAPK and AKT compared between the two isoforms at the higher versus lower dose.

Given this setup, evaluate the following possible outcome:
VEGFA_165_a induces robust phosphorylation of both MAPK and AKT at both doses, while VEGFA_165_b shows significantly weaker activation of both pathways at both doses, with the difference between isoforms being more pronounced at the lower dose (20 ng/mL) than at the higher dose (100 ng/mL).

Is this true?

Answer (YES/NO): NO